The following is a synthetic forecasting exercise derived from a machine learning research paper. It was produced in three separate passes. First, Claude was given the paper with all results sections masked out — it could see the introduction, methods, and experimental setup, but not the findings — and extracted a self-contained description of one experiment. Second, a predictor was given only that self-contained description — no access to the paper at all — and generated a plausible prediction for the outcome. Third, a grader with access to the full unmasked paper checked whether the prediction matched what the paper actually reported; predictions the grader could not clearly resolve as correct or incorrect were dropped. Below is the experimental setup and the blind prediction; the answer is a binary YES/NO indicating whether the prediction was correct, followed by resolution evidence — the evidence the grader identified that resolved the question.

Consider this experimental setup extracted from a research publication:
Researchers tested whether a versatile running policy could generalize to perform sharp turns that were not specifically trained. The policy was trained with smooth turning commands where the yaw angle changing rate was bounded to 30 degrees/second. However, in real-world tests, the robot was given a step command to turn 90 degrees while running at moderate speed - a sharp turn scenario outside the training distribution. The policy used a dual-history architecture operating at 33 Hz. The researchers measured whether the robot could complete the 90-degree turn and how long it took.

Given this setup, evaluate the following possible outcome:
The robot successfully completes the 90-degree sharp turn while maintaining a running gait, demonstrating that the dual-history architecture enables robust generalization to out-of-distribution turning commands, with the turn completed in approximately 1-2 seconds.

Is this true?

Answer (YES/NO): YES